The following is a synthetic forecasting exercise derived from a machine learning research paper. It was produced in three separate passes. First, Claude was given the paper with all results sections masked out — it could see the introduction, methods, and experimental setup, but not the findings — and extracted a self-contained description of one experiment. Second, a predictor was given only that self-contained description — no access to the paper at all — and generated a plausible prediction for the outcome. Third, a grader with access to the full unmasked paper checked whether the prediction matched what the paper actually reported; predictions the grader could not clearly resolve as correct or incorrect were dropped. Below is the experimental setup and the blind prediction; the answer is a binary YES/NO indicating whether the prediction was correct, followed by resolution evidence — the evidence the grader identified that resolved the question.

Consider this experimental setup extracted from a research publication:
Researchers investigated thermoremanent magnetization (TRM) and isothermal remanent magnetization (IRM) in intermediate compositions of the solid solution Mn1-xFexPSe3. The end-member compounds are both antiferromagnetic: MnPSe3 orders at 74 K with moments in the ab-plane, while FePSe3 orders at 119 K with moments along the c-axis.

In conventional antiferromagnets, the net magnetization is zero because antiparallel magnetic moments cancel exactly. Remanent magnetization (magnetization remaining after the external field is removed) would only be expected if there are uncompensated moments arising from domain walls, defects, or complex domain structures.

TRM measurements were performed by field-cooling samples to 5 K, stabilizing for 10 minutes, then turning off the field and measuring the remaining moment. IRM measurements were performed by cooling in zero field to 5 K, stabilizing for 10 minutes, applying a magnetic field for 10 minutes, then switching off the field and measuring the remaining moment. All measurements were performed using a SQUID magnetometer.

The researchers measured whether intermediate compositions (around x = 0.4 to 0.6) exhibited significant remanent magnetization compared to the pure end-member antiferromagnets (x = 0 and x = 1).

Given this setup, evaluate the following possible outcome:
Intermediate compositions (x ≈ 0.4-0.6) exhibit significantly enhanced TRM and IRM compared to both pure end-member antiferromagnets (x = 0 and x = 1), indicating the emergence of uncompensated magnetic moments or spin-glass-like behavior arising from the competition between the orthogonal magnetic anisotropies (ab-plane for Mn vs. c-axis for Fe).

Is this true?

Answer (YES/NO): NO